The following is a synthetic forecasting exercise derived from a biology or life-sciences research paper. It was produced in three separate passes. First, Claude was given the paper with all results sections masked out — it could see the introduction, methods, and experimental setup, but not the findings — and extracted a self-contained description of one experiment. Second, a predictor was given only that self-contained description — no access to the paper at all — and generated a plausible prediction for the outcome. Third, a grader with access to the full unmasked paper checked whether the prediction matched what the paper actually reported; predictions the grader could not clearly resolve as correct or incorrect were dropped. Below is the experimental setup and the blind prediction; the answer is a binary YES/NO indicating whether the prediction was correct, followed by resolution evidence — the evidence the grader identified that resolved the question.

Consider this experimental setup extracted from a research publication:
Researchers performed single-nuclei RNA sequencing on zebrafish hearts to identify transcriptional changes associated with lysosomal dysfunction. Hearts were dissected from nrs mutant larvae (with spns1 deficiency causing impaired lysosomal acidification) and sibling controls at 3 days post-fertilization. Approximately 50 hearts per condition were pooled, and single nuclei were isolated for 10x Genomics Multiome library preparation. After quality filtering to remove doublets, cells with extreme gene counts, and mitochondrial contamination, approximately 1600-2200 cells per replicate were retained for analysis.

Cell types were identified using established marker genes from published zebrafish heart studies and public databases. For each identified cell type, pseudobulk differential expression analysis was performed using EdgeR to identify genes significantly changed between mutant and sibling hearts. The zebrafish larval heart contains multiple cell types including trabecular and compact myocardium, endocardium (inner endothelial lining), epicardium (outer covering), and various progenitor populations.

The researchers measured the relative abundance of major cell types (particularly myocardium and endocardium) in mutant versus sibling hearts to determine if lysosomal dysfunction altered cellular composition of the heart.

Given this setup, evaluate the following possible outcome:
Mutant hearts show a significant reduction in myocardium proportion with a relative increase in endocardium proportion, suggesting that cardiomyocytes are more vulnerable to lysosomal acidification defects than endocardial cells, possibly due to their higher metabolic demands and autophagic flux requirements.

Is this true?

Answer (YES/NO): NO